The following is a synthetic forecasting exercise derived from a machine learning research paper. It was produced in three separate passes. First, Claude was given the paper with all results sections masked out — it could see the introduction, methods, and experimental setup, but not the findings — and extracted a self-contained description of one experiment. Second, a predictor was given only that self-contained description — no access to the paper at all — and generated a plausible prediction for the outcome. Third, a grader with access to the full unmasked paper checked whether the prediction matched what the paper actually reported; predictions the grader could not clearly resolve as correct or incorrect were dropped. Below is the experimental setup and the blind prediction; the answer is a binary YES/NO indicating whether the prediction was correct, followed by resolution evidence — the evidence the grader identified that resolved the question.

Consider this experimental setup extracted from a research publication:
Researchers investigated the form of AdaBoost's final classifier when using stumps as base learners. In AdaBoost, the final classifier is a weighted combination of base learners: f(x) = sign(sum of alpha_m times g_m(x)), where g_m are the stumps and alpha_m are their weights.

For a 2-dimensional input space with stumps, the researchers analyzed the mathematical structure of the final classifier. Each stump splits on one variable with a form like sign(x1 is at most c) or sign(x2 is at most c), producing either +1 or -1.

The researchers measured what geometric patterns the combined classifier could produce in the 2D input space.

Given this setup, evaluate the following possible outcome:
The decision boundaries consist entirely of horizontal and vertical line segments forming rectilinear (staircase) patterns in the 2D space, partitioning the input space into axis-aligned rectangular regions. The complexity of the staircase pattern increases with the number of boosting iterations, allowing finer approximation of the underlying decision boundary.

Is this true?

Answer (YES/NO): NO